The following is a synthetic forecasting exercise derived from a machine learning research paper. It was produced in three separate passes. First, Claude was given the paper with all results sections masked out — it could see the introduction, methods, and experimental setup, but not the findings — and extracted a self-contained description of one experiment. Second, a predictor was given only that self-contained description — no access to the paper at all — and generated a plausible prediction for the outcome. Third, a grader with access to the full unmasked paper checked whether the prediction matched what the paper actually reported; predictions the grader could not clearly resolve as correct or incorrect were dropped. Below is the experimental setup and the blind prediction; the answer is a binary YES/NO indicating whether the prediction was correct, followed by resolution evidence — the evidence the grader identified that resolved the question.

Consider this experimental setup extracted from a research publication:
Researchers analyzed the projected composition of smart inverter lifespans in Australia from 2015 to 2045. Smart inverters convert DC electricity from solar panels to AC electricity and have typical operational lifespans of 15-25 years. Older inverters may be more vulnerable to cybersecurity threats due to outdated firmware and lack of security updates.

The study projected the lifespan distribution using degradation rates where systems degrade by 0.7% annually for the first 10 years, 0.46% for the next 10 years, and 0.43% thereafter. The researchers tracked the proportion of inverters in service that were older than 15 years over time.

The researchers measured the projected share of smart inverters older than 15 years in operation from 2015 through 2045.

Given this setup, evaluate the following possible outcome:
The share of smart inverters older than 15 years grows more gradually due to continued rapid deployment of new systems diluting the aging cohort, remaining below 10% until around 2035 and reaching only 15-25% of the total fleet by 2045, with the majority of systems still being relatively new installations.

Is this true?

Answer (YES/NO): NO